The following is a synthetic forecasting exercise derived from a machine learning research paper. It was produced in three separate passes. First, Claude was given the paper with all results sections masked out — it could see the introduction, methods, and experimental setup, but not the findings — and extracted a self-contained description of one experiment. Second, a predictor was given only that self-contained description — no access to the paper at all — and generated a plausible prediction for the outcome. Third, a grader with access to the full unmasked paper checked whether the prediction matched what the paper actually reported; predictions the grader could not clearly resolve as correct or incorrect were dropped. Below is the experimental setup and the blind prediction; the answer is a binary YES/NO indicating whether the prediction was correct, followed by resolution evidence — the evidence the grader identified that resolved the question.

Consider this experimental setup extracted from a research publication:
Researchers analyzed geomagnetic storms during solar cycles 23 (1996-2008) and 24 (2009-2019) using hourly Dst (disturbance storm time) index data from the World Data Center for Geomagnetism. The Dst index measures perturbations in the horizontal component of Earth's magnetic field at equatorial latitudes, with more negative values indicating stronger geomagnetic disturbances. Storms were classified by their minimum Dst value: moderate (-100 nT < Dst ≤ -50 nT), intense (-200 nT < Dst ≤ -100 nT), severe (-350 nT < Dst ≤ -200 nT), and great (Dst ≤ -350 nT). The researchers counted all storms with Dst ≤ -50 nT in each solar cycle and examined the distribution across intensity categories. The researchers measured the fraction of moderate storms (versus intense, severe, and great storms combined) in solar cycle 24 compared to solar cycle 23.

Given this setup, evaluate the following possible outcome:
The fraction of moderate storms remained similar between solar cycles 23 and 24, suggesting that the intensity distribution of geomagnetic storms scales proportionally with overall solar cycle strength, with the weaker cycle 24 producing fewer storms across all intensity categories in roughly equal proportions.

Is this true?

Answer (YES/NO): NO